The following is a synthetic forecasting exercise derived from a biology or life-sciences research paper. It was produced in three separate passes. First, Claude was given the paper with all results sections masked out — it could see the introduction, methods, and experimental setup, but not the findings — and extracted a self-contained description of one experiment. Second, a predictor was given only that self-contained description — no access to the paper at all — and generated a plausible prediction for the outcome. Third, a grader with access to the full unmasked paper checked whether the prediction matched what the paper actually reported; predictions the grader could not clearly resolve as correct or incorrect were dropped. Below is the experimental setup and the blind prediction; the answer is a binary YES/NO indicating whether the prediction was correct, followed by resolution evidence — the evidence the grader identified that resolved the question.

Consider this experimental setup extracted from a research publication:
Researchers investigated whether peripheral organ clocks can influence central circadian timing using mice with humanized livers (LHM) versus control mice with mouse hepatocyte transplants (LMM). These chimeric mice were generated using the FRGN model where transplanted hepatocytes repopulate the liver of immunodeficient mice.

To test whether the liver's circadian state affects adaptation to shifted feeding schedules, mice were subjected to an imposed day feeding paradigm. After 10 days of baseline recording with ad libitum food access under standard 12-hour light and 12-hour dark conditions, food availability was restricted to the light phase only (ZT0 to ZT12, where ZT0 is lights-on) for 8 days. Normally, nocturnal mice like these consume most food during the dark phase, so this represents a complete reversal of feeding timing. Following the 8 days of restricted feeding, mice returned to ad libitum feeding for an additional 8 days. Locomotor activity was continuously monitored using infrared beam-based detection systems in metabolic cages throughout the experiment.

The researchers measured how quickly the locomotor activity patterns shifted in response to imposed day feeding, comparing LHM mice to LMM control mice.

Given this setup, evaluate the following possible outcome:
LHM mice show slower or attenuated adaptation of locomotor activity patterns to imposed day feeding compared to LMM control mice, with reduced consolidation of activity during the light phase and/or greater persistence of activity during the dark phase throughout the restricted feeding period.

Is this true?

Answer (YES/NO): NO